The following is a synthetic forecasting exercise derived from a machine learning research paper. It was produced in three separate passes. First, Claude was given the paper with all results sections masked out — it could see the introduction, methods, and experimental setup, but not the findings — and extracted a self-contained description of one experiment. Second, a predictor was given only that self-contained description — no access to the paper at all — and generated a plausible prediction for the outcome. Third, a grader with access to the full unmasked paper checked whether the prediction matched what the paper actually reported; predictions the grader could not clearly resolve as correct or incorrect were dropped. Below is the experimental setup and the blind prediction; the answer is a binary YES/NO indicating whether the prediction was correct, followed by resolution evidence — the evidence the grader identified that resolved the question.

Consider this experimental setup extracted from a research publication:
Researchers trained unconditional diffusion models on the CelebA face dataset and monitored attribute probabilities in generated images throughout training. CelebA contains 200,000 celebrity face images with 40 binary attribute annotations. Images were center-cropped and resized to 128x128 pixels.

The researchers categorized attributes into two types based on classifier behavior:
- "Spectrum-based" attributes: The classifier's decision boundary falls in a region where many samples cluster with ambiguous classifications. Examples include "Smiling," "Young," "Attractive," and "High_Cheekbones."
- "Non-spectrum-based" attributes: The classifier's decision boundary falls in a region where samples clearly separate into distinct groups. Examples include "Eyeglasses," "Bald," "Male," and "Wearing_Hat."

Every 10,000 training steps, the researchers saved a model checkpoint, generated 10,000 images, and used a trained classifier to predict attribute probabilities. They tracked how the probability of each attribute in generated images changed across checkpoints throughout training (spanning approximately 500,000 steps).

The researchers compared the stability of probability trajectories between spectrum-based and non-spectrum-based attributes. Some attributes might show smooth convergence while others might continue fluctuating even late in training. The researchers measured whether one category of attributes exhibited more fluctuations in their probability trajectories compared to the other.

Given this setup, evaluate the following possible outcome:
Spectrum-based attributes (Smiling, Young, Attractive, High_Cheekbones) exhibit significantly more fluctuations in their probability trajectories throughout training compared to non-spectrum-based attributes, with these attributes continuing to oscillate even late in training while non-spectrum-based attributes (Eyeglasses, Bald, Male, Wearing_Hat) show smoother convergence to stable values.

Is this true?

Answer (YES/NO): YES